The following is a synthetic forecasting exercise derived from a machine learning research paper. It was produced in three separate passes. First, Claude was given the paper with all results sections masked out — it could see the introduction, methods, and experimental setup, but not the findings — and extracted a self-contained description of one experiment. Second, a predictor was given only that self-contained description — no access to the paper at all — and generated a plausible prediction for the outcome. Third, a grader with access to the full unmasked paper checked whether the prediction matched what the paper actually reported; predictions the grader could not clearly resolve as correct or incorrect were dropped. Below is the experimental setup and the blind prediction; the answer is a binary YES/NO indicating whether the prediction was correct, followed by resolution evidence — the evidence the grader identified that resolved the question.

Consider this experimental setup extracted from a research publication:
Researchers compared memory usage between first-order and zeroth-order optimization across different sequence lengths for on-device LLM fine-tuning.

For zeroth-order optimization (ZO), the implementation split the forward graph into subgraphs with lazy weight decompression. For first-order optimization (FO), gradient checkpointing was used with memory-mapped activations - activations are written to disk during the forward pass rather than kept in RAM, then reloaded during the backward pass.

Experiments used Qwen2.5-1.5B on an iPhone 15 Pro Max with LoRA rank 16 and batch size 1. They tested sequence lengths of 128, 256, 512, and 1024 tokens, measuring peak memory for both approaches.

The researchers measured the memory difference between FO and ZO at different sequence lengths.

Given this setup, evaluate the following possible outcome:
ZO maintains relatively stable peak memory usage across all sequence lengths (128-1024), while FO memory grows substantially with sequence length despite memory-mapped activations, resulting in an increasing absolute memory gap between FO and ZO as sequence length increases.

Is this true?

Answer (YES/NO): NO